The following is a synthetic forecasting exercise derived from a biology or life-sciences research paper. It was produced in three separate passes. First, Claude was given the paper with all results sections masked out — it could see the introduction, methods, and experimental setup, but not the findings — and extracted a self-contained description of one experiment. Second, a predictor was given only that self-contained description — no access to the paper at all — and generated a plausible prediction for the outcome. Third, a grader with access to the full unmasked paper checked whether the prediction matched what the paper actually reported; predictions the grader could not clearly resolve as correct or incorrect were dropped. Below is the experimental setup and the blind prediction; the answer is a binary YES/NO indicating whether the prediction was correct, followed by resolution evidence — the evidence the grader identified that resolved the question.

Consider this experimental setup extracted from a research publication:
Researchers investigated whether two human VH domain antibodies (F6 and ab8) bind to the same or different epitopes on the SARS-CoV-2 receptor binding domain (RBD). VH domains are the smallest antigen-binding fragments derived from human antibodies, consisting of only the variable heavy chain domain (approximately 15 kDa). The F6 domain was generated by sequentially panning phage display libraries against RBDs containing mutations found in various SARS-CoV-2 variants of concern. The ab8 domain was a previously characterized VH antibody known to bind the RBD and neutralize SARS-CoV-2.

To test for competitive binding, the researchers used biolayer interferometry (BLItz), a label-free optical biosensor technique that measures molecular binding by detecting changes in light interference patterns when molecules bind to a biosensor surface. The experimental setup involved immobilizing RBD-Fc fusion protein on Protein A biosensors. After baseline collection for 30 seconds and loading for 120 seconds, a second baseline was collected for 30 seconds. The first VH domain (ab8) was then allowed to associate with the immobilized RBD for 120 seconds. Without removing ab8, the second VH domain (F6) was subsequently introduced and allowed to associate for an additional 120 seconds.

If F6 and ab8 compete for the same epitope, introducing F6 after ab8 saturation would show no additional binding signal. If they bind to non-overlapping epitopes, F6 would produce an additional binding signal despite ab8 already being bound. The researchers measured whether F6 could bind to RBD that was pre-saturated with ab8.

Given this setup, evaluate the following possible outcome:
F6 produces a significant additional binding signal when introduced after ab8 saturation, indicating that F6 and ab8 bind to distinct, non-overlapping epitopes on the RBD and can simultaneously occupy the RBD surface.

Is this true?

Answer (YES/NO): NO